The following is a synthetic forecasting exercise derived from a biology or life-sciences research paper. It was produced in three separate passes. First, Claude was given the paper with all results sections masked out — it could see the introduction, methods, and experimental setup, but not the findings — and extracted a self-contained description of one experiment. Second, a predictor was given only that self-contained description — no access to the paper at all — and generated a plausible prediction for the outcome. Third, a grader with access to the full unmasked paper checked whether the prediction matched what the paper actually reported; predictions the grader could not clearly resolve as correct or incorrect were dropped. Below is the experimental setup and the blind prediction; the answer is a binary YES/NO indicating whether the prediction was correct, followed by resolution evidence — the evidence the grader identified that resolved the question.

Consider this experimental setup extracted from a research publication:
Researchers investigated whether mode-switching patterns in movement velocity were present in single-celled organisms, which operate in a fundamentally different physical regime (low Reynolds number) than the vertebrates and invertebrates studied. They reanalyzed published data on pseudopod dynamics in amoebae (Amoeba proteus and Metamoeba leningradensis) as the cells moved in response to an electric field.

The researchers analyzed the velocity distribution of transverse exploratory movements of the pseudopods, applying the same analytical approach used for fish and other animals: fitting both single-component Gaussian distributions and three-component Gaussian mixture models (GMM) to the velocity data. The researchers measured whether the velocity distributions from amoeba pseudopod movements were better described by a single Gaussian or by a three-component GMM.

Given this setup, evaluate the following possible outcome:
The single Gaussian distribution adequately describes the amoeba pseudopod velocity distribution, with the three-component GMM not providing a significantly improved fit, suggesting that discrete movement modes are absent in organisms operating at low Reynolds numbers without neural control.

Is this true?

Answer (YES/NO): NO